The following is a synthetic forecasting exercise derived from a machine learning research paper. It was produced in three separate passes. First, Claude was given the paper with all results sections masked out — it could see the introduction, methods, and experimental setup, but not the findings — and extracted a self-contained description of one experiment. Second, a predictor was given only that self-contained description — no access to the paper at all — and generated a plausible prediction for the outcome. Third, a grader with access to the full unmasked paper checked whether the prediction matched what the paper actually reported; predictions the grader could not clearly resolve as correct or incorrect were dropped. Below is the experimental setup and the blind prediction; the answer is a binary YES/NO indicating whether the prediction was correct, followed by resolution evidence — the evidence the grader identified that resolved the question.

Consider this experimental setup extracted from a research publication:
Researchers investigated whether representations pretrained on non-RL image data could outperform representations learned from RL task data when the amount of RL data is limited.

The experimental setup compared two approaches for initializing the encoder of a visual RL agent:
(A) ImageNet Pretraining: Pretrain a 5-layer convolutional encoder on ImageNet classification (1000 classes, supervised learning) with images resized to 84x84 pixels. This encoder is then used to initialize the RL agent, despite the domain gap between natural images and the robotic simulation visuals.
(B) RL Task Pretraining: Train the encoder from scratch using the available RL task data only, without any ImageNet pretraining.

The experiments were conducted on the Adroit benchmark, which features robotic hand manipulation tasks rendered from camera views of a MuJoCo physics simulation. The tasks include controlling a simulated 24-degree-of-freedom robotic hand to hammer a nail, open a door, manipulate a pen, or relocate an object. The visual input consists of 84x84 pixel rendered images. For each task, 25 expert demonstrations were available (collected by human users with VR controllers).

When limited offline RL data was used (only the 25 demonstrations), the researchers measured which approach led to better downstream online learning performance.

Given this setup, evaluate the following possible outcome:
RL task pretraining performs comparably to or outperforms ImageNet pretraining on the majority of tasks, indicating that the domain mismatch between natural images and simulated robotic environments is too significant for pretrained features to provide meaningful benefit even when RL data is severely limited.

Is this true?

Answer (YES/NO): NO